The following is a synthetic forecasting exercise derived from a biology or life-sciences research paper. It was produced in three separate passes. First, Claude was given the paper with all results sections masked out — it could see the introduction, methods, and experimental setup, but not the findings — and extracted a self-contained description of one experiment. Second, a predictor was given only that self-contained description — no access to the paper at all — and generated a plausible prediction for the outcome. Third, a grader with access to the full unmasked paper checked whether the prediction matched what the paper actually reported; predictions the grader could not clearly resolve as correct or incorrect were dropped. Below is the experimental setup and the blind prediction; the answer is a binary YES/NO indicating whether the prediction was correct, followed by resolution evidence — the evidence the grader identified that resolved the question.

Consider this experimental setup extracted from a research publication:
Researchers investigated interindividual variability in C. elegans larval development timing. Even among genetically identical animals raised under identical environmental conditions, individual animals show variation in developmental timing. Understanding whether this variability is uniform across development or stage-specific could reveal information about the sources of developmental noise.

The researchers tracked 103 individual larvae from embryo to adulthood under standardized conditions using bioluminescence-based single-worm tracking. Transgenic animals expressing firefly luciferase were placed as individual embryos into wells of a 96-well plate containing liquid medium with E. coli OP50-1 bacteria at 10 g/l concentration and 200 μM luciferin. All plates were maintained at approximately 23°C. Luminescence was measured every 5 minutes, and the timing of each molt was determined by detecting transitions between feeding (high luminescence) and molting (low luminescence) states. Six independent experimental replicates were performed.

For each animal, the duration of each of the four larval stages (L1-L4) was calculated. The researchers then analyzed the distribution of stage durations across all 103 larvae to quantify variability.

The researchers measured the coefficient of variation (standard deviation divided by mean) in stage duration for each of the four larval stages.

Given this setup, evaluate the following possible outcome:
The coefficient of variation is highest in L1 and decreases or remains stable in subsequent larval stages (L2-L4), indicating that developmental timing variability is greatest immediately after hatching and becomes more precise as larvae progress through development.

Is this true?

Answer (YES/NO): NO